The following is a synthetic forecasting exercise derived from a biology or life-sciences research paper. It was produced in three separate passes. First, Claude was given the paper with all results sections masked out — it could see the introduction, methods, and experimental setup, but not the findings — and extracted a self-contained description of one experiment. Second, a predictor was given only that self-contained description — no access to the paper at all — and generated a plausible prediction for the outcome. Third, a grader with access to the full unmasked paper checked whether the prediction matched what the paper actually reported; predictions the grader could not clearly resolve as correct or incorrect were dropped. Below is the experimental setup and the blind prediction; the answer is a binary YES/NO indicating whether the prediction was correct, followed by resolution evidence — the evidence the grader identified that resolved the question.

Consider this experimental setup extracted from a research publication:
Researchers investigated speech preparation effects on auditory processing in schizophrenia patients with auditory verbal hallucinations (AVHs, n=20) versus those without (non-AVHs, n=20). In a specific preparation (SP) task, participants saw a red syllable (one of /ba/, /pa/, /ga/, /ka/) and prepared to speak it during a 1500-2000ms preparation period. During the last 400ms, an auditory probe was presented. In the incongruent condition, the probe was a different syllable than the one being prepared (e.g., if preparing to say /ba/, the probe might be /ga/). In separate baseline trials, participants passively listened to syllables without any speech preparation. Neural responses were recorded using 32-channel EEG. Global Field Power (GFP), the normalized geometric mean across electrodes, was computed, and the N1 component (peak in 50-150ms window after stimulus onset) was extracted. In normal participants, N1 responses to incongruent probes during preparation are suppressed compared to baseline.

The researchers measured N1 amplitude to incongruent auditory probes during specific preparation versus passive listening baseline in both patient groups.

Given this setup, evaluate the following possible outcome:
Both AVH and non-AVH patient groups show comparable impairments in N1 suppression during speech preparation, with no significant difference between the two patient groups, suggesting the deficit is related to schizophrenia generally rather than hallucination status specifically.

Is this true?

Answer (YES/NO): NO